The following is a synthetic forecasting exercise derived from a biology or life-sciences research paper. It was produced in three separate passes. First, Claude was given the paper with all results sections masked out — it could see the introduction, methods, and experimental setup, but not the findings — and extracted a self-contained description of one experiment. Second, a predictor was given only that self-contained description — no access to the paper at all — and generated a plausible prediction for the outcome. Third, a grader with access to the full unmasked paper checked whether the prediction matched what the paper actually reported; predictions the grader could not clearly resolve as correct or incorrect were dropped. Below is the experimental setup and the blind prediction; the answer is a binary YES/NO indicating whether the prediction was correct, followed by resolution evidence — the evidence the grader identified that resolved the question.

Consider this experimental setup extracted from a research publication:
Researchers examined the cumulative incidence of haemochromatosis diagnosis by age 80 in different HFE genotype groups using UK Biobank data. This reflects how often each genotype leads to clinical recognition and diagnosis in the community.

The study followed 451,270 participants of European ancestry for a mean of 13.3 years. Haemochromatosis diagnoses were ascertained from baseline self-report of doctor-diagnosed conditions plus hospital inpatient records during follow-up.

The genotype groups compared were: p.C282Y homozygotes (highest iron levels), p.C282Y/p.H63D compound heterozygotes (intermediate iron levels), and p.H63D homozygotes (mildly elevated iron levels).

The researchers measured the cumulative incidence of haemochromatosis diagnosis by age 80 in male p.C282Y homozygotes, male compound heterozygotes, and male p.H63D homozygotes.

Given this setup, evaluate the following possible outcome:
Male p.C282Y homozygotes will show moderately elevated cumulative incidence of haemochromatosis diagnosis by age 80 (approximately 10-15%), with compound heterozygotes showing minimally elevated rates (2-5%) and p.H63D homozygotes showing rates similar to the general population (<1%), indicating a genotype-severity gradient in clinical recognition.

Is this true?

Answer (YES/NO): NO